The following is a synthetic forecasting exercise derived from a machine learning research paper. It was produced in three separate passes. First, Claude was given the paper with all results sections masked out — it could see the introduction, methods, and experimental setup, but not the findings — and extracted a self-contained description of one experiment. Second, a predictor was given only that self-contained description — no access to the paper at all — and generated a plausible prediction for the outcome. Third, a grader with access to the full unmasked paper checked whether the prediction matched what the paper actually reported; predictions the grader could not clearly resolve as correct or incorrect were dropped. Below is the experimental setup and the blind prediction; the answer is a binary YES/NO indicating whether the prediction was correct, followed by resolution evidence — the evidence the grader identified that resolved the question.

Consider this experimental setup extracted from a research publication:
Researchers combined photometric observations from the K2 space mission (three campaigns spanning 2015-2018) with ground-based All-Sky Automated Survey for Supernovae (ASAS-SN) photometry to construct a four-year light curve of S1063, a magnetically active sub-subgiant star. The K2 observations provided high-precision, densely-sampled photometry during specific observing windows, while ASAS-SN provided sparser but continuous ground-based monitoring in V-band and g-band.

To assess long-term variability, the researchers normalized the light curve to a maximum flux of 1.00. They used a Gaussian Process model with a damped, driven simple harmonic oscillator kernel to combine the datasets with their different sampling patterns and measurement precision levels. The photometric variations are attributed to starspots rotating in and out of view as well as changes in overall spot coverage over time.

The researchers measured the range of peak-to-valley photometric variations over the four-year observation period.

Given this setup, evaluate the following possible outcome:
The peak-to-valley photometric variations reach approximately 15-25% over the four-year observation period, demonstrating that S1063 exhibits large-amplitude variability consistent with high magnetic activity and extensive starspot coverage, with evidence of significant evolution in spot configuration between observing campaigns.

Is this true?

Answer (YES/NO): YES